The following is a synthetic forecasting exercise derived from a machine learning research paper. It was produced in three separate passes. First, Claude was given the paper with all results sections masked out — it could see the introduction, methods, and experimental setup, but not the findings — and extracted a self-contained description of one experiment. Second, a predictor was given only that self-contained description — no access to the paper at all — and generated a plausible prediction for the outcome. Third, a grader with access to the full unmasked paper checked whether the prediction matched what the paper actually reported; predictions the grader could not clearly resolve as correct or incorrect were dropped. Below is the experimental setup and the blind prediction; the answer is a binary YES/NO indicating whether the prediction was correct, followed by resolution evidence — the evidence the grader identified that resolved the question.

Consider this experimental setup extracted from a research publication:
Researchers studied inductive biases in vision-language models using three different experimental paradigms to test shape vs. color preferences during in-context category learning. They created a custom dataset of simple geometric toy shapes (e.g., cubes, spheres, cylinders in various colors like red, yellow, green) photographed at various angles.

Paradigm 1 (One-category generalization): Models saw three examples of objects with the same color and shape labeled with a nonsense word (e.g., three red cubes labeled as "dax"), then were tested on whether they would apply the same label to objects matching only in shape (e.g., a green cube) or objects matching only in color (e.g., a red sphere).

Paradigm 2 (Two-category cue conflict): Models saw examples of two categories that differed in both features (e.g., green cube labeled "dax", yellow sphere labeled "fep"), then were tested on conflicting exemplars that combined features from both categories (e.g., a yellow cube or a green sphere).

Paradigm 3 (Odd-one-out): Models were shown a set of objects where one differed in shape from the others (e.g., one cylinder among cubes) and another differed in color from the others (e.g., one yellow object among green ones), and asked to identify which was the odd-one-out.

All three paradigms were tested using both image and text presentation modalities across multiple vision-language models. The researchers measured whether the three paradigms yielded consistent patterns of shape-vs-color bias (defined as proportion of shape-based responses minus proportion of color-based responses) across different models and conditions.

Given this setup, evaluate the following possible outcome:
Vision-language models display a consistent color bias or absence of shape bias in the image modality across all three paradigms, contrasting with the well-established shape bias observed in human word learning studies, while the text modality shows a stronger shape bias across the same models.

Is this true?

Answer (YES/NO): NO